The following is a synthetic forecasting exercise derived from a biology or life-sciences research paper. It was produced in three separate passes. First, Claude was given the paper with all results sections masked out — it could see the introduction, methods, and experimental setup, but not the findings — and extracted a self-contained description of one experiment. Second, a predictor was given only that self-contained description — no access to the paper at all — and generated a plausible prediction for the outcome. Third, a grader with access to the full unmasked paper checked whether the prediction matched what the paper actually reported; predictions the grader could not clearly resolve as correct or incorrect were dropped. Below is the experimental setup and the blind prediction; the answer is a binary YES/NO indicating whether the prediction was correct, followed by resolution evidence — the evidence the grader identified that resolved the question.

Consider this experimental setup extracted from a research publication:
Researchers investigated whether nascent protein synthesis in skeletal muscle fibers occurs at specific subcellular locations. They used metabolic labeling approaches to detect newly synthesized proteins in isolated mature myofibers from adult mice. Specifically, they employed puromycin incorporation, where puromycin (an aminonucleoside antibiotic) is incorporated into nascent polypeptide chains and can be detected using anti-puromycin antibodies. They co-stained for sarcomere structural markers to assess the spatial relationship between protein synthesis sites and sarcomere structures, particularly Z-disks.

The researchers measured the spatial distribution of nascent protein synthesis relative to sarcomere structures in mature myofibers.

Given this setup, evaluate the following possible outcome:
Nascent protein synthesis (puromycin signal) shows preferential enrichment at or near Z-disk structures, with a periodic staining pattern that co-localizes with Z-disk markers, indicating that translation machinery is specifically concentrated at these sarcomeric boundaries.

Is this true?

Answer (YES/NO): YES